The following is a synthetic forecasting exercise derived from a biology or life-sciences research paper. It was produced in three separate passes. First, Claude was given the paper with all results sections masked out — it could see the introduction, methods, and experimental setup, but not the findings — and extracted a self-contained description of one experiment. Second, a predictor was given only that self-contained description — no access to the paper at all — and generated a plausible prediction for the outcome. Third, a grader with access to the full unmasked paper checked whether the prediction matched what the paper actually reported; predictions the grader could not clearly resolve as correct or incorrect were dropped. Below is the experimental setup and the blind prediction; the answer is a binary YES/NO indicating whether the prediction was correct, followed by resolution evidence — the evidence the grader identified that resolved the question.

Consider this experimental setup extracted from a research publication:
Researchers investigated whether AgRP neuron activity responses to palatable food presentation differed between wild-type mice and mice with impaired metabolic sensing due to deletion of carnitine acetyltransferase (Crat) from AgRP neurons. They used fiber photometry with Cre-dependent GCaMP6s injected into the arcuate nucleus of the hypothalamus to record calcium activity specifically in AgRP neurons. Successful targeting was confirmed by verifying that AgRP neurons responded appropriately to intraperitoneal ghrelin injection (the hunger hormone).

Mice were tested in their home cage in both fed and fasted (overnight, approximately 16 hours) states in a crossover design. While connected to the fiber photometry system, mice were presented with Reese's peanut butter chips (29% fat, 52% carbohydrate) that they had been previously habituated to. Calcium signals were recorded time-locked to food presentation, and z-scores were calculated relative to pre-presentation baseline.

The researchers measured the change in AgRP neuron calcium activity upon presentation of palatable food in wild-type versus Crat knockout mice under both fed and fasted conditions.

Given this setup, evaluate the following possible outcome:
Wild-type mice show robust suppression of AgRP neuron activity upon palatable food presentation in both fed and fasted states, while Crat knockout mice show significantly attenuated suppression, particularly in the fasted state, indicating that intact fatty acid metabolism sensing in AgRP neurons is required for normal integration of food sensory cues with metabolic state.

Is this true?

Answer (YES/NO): NO